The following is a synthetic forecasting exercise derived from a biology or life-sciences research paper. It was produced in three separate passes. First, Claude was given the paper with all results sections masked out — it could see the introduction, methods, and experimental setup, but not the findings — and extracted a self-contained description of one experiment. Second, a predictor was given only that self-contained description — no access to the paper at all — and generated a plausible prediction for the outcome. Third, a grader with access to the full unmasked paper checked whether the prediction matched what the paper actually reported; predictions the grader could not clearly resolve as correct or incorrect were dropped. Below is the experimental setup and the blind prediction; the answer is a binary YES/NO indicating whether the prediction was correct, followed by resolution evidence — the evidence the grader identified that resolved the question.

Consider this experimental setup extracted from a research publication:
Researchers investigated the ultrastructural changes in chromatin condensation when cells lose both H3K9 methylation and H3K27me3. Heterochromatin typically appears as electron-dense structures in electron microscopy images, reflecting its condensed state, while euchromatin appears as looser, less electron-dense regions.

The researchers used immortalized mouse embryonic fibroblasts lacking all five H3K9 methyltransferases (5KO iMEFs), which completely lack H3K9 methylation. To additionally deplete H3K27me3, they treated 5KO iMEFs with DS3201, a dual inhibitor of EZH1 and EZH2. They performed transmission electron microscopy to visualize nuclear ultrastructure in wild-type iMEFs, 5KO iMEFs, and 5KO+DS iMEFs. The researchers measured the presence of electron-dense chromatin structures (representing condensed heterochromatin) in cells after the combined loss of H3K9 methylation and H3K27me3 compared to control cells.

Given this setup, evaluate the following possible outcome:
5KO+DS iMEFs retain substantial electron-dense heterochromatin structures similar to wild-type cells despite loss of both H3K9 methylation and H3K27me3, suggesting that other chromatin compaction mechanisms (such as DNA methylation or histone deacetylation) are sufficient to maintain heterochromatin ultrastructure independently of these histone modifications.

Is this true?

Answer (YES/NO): NO